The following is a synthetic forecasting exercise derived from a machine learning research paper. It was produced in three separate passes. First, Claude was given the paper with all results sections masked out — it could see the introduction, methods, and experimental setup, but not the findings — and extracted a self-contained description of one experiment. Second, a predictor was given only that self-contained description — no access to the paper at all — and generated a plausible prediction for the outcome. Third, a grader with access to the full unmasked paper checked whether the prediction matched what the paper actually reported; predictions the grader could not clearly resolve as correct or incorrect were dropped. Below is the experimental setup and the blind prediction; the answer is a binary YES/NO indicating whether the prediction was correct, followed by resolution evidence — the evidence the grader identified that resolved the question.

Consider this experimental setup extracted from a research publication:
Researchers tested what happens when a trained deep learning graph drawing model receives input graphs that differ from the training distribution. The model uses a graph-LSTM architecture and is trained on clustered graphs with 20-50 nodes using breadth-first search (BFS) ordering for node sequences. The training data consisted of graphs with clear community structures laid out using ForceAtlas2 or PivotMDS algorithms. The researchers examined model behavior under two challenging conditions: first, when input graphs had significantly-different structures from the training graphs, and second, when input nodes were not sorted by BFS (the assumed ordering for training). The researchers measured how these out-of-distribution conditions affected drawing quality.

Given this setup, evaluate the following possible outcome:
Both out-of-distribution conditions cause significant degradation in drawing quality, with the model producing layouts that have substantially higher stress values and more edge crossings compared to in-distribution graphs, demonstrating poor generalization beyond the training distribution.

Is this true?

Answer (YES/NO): NO